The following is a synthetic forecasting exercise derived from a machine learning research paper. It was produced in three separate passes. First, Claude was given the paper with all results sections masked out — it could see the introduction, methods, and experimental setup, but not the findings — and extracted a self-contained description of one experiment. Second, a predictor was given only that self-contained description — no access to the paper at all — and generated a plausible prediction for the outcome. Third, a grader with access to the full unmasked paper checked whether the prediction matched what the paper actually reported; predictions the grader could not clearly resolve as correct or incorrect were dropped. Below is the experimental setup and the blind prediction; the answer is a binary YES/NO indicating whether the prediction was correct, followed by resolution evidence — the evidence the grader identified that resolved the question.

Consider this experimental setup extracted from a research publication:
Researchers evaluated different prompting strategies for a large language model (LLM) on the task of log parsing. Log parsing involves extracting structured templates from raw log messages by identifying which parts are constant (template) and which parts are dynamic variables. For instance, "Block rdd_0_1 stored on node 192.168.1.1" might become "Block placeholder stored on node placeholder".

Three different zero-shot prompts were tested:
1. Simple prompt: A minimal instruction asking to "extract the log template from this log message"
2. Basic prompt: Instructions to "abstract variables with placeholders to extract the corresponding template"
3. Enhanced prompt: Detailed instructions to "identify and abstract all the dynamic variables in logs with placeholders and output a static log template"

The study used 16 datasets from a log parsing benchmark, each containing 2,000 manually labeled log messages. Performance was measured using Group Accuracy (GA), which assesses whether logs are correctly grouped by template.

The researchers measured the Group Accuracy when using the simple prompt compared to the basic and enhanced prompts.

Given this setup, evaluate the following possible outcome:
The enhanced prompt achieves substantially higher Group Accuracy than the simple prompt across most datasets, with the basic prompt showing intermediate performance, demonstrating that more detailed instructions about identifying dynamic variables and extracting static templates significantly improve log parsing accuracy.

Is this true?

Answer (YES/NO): YES